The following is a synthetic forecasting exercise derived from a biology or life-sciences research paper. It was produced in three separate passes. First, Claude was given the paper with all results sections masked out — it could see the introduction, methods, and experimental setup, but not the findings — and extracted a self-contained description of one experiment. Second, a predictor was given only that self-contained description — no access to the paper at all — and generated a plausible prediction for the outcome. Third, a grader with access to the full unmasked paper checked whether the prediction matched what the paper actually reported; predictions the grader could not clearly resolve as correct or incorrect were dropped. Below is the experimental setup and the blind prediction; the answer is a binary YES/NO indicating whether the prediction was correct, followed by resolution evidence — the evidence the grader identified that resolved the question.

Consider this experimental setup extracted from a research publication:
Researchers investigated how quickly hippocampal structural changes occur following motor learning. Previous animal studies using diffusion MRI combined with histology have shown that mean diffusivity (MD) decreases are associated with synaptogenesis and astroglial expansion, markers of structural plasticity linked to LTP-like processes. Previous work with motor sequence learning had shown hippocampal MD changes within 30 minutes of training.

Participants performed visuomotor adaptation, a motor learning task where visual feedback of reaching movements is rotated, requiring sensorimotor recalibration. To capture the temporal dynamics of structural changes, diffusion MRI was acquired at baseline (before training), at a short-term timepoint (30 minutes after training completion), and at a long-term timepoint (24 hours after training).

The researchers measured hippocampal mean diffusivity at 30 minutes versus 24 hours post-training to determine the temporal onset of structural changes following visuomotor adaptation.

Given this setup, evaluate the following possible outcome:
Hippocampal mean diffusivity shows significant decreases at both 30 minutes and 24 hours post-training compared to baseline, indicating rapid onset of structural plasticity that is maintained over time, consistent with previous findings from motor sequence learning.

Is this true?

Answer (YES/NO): NO